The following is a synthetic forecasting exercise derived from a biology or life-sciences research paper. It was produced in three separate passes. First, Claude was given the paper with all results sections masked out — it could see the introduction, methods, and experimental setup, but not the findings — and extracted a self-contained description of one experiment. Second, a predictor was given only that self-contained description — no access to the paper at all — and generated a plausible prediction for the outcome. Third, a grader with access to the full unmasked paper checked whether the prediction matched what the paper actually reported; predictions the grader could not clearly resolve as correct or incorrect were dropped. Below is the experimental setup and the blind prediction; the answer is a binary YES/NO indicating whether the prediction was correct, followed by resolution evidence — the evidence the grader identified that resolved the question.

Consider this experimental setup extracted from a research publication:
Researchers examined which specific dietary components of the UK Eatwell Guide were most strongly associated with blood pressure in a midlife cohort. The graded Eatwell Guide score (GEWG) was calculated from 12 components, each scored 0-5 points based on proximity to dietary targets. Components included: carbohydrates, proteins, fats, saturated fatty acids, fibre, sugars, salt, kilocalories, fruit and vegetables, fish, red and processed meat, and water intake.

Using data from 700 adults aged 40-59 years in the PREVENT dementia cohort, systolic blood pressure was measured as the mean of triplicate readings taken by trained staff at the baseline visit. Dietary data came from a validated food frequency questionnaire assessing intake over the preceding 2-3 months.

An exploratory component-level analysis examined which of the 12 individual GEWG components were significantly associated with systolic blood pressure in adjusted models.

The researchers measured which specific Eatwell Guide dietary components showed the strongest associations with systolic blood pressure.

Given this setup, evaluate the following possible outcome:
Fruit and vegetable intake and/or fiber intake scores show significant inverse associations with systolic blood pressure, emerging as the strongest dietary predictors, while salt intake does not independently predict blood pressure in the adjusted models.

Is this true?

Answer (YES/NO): YES